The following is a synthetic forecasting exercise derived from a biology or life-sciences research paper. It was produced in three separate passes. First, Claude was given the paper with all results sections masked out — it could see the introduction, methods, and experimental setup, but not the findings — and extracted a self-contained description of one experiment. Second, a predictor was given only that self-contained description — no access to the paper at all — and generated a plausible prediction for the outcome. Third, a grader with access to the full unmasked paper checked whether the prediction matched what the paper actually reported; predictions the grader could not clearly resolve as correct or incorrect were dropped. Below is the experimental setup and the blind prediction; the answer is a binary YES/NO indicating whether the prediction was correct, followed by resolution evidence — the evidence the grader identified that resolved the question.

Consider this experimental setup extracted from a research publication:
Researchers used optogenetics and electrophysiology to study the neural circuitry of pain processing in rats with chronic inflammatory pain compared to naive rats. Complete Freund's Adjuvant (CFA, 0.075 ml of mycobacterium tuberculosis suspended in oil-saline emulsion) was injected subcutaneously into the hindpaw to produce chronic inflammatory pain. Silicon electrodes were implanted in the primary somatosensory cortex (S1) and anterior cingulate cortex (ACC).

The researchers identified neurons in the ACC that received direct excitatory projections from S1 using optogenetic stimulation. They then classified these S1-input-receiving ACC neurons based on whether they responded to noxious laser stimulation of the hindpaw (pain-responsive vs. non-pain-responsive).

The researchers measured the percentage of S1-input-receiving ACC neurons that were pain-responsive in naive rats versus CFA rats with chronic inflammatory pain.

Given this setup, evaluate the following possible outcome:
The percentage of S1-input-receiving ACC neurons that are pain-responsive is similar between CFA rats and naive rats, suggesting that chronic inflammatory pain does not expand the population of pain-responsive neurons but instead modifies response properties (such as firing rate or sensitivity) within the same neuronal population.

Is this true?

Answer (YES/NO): NO